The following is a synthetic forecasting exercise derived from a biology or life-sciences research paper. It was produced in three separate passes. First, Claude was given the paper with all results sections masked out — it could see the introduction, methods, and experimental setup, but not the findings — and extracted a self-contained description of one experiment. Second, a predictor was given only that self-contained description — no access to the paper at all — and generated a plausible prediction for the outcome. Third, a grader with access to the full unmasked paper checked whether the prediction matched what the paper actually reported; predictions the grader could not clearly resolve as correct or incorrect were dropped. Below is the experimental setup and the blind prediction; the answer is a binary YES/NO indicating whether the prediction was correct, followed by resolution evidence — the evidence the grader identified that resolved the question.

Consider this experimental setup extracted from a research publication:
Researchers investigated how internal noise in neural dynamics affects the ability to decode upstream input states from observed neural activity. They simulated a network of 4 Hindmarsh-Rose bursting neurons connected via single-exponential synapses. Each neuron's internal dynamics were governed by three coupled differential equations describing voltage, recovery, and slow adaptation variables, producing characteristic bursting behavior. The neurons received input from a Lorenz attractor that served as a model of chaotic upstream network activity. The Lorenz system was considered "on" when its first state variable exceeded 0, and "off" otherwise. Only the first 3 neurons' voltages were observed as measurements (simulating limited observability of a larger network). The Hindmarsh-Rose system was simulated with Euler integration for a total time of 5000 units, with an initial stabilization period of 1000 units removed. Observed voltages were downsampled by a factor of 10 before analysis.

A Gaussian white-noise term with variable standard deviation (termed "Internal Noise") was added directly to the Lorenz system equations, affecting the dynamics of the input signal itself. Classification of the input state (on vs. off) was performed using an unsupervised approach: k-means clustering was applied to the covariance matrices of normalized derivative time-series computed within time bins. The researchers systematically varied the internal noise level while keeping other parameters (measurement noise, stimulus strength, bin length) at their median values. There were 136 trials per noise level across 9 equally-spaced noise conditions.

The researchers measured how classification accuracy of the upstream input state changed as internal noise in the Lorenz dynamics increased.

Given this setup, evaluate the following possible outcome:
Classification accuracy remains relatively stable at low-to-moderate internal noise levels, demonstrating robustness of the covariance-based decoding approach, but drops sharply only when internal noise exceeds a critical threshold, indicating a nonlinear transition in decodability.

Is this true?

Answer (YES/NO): NO